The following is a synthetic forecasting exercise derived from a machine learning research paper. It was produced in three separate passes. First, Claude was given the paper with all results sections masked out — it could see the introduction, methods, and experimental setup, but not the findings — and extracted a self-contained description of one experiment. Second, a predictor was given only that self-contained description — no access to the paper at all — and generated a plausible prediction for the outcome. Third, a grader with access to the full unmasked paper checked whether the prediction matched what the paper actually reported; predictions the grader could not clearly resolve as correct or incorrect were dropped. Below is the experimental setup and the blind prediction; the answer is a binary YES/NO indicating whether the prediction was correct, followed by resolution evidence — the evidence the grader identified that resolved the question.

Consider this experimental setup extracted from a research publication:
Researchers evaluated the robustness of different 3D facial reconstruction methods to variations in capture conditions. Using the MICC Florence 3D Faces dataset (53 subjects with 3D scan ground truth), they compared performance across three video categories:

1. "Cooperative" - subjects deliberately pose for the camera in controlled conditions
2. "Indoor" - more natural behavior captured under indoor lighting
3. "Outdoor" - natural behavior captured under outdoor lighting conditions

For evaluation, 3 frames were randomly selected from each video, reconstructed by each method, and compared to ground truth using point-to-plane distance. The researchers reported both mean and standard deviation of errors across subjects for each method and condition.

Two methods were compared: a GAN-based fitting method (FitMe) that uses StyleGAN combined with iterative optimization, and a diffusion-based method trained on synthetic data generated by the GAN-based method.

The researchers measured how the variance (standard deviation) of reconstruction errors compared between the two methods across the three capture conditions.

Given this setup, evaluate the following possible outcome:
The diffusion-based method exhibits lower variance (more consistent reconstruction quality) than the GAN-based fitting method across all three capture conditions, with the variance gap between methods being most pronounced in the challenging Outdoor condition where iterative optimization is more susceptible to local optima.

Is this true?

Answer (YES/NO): NO